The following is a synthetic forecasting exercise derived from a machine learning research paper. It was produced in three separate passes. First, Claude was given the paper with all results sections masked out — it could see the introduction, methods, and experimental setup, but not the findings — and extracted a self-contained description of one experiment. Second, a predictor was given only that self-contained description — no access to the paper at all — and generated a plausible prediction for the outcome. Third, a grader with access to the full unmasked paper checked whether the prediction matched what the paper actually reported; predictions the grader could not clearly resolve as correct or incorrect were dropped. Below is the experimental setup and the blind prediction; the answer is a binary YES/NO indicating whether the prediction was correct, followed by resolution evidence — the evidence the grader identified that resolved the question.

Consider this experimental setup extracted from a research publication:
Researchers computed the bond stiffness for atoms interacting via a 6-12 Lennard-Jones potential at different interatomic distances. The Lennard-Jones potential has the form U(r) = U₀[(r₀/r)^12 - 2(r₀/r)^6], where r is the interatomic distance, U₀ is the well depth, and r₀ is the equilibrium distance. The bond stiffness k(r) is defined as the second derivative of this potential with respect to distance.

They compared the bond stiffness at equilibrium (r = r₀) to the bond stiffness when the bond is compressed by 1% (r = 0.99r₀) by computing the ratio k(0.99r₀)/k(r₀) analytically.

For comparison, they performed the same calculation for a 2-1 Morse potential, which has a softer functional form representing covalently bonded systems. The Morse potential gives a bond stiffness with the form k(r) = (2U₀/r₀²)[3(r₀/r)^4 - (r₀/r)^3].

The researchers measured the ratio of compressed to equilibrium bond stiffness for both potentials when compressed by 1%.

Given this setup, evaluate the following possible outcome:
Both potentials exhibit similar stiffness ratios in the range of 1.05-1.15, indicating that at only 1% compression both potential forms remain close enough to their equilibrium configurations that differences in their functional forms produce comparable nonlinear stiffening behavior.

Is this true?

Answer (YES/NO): NO